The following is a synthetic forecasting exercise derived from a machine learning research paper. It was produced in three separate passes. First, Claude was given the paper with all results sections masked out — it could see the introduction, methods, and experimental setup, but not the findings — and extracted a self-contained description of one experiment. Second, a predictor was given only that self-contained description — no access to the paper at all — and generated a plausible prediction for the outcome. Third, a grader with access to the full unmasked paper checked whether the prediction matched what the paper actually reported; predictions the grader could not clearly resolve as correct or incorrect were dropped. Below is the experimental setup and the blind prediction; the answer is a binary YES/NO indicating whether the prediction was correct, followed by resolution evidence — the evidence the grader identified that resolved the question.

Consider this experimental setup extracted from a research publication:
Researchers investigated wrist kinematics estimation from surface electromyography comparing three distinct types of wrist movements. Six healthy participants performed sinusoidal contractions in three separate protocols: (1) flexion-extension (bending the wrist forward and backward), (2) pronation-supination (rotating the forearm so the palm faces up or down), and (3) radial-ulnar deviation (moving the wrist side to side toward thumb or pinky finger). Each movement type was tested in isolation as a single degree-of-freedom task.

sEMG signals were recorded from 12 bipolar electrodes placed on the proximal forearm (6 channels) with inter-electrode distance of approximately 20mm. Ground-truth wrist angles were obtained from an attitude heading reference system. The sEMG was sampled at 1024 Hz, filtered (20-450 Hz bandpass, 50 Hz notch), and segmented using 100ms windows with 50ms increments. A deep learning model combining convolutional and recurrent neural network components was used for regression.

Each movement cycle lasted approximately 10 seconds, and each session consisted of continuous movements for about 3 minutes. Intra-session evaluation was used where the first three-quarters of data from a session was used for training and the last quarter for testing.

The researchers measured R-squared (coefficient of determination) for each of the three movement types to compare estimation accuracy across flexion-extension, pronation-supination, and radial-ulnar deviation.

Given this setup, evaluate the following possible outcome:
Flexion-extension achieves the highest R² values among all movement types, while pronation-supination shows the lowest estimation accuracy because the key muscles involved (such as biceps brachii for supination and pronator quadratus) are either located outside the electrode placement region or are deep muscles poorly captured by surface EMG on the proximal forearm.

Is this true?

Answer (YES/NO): YES